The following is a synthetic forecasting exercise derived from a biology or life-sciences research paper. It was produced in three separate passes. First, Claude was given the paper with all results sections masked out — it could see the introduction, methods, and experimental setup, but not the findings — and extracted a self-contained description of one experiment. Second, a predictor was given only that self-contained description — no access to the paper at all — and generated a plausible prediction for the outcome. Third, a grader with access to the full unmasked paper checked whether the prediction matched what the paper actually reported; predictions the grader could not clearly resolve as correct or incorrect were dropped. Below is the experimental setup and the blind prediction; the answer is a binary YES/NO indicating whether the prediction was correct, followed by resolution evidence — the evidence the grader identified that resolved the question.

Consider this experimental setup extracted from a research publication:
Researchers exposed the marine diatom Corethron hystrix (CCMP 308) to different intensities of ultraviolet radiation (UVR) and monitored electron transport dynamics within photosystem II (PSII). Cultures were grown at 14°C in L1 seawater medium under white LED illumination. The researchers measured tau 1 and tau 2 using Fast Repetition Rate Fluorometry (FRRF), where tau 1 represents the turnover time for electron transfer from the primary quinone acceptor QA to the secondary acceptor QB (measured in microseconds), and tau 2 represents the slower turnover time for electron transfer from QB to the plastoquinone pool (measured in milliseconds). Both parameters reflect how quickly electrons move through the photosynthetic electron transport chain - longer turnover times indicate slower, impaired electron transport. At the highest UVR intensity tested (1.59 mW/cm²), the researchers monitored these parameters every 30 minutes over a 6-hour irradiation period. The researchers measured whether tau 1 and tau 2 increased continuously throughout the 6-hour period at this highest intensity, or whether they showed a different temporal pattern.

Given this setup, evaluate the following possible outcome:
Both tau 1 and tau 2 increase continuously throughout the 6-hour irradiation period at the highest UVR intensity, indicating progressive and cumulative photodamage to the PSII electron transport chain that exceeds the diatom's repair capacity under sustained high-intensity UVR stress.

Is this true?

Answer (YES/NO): NO